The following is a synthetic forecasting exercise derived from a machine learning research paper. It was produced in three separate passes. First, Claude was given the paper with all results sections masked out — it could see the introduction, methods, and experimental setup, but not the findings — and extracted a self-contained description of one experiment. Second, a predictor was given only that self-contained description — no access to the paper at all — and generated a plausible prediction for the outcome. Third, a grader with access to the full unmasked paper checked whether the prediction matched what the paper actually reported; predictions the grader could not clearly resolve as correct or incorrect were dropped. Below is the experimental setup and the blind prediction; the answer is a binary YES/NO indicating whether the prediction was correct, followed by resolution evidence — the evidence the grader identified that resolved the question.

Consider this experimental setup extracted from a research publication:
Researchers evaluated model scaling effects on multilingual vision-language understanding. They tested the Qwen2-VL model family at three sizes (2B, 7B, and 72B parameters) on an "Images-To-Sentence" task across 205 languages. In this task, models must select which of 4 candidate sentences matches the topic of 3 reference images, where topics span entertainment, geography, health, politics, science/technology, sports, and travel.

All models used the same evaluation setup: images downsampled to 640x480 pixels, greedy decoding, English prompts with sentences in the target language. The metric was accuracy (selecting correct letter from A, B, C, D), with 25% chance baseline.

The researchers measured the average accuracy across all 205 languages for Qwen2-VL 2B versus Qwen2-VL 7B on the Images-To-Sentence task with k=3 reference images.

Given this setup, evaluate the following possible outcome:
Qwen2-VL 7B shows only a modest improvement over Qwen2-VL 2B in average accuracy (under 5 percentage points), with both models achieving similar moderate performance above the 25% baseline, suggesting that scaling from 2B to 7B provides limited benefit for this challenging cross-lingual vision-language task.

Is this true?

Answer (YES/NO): NO